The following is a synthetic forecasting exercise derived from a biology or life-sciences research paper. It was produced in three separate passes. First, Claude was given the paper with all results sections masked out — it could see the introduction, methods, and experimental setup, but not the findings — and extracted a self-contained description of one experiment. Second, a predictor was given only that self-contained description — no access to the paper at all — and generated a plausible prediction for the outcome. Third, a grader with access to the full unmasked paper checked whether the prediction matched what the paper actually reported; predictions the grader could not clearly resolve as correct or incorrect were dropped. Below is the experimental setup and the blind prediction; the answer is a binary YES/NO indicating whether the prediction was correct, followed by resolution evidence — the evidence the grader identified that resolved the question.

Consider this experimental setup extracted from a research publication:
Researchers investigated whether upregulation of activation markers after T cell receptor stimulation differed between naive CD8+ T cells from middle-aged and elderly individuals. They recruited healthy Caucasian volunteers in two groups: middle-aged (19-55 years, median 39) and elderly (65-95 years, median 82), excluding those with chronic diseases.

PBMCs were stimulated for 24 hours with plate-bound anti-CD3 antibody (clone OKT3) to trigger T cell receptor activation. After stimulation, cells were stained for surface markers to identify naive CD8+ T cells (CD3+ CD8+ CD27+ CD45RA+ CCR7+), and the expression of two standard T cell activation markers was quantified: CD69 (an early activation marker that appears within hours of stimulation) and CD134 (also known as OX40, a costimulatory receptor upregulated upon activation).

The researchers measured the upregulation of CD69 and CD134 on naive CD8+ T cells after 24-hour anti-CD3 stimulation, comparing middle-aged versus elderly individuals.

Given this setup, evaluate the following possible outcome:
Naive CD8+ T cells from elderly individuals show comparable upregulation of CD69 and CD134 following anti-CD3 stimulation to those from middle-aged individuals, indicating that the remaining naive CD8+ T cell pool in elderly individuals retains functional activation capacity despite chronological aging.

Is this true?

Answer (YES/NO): YES